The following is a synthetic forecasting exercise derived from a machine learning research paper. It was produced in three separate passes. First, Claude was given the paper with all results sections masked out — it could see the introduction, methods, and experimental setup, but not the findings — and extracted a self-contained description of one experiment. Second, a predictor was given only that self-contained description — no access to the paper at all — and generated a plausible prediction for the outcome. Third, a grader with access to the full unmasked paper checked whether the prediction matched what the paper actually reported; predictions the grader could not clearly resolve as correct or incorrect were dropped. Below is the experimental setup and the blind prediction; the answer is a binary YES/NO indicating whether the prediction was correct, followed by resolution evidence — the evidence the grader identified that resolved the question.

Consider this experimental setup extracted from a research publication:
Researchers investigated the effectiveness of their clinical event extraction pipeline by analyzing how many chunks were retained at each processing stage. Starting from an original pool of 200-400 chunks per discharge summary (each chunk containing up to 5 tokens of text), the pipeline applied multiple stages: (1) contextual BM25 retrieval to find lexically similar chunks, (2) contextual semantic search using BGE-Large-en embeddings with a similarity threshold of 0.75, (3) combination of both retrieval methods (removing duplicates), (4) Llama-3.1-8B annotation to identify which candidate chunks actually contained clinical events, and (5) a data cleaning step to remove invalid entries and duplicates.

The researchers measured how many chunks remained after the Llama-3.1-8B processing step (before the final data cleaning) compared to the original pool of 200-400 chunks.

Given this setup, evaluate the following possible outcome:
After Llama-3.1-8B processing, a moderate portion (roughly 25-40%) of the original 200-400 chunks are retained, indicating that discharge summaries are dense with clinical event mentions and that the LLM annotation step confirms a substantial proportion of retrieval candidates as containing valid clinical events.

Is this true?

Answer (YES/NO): NO